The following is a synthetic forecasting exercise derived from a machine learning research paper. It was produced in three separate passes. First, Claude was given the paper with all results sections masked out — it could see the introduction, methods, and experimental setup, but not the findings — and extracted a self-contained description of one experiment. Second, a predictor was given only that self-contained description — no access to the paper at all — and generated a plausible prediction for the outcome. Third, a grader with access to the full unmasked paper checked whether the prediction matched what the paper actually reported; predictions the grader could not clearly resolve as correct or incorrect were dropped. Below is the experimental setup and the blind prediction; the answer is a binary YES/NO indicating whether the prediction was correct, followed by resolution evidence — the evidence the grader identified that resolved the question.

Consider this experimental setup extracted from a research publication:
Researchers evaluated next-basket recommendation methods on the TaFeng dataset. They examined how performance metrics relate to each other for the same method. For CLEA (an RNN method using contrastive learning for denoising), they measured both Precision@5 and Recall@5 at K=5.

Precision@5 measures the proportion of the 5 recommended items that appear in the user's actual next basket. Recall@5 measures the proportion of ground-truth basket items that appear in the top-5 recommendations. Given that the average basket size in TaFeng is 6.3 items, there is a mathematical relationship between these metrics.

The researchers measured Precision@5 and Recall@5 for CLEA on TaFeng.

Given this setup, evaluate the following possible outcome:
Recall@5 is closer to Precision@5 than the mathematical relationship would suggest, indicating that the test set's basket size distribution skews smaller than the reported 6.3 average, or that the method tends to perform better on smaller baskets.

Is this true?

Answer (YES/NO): NO